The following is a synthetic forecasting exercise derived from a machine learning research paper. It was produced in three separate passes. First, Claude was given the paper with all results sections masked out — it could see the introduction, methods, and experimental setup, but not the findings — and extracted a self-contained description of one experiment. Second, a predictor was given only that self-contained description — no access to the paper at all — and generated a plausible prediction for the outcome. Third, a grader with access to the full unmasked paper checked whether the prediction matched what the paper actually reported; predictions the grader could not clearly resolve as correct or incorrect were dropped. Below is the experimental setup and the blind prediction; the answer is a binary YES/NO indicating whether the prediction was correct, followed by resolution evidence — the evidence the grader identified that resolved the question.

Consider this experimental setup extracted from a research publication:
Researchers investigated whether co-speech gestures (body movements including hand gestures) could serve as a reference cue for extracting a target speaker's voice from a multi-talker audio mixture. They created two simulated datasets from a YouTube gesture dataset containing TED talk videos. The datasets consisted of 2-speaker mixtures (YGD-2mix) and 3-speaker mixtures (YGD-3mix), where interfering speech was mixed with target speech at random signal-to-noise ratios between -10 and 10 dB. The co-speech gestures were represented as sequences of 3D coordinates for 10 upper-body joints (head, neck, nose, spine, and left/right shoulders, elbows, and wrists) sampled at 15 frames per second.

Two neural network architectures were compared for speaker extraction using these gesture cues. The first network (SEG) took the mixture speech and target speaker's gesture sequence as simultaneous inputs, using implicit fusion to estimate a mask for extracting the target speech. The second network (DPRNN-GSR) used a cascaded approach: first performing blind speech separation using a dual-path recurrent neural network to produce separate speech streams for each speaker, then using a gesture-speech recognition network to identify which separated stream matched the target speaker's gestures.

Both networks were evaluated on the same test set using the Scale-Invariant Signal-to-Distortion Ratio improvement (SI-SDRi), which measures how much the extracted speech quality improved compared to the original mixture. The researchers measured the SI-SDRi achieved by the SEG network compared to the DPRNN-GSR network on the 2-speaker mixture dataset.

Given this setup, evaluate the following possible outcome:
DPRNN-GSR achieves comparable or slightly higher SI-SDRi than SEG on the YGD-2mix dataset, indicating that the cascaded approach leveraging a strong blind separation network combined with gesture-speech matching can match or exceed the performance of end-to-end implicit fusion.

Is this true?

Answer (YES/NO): NO